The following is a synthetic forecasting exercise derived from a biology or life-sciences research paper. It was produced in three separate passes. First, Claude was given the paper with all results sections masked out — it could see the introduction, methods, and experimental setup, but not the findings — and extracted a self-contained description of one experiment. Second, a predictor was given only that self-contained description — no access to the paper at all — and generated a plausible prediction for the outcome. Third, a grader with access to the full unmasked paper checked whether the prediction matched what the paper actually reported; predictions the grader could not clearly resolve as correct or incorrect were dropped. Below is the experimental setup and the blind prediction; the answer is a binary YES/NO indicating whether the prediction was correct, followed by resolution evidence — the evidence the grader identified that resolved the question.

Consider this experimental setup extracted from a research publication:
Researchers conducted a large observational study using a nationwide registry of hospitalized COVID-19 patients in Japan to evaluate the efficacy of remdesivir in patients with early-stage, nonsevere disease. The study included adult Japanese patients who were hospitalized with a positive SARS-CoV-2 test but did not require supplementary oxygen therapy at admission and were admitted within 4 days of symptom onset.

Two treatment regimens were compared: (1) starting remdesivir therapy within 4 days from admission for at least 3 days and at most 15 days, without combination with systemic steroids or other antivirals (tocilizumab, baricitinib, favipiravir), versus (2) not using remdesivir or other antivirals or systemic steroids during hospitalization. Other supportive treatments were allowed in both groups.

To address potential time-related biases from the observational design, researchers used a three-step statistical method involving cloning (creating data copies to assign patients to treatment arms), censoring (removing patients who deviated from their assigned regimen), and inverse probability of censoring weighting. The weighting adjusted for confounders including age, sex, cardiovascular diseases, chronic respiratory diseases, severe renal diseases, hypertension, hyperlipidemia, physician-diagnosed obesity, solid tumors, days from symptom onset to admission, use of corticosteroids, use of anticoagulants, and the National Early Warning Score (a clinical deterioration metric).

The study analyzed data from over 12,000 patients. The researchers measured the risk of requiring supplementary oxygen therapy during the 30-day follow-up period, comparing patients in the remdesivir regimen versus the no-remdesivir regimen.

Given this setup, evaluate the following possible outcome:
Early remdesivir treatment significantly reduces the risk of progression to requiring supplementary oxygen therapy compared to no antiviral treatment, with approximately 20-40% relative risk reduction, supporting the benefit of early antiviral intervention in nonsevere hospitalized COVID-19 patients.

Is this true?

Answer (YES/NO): NO